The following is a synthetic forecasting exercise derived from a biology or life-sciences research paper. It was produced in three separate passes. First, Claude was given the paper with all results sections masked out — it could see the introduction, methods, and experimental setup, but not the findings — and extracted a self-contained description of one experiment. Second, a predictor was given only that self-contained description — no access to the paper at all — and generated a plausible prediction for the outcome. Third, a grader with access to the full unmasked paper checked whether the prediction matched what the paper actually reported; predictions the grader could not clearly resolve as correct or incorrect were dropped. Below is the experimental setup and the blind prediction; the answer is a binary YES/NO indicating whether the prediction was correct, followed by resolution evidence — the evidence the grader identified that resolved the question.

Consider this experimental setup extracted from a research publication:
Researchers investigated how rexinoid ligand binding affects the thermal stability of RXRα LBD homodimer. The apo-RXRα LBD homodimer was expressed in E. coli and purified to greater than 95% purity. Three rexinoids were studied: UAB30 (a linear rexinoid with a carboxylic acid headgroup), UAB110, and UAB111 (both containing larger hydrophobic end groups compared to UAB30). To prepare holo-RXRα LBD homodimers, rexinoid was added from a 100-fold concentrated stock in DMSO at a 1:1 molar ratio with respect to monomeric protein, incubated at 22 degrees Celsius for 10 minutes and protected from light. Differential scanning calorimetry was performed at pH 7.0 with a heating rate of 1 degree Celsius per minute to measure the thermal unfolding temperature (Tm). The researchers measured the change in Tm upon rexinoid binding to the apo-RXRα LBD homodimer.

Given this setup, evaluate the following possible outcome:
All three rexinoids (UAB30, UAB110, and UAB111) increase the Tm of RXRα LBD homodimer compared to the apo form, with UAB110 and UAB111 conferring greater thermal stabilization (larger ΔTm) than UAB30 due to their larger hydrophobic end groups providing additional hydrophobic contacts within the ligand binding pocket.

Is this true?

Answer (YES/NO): YES